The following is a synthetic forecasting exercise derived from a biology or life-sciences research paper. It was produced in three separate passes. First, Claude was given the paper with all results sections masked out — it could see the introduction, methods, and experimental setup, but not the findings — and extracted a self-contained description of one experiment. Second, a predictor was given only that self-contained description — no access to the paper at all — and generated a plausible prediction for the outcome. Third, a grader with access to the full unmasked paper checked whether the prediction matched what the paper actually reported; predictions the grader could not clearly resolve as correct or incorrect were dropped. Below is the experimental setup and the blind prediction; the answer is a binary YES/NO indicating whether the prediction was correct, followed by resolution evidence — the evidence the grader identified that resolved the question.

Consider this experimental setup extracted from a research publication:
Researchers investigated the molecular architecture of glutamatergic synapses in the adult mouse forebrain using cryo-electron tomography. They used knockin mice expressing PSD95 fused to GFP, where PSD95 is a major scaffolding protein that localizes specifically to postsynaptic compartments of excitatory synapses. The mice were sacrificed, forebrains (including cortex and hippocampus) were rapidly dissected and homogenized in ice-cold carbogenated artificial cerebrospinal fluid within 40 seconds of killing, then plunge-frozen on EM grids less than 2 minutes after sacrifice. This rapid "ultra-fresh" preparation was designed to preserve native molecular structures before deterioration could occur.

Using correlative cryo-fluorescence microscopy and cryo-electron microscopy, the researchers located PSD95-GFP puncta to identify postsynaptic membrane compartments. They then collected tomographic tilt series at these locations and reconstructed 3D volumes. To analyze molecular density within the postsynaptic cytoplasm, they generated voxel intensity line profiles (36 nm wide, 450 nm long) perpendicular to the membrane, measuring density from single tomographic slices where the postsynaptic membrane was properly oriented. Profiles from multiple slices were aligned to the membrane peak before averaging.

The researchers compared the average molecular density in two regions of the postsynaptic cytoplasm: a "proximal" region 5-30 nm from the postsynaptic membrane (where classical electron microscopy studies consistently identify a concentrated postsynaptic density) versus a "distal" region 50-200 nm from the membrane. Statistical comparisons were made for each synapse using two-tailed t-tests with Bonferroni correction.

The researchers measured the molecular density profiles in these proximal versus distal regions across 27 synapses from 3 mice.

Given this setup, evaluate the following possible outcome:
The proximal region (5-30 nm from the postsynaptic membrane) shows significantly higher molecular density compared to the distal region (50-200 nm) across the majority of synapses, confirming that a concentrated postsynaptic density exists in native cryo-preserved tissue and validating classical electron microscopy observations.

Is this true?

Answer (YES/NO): NO